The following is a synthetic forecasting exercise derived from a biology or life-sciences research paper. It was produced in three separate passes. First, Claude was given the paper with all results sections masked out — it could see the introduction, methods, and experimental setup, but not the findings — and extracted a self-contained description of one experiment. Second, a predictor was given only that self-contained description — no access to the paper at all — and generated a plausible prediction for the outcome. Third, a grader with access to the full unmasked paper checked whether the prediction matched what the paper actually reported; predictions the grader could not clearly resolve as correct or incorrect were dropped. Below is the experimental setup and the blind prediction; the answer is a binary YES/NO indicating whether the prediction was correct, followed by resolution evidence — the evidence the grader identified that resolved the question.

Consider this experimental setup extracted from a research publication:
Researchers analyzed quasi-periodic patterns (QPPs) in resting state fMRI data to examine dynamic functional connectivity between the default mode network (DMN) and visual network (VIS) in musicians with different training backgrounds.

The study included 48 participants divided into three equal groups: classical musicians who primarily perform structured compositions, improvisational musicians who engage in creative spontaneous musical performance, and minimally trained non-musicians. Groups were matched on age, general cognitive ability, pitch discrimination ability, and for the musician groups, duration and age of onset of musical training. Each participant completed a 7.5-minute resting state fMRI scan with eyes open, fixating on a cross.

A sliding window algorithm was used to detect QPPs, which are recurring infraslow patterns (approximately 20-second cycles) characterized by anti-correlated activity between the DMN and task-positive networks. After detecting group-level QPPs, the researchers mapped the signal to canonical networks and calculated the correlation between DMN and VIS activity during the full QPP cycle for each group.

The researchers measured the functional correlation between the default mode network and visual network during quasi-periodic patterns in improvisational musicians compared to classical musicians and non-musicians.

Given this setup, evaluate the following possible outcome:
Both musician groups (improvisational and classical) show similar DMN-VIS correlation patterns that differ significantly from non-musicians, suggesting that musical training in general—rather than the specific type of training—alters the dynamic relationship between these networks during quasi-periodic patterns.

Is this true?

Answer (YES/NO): NO